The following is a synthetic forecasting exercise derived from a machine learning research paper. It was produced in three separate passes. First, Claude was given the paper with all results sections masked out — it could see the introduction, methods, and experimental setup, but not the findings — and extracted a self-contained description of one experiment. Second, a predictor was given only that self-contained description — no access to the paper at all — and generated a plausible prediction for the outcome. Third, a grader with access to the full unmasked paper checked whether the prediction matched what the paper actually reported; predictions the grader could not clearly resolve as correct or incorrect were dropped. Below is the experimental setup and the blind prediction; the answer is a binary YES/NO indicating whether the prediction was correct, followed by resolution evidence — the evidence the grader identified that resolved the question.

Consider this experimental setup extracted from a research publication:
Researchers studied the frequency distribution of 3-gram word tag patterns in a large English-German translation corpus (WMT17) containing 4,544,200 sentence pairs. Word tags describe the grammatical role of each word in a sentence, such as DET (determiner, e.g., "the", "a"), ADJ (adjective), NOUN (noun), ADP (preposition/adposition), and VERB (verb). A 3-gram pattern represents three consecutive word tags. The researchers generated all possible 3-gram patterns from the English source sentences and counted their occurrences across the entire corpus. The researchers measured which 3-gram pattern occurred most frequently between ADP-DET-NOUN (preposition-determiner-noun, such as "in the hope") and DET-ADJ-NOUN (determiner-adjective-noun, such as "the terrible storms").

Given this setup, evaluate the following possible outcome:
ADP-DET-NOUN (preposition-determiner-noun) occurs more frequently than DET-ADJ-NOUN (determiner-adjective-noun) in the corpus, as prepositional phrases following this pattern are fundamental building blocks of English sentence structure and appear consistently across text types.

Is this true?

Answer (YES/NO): YES